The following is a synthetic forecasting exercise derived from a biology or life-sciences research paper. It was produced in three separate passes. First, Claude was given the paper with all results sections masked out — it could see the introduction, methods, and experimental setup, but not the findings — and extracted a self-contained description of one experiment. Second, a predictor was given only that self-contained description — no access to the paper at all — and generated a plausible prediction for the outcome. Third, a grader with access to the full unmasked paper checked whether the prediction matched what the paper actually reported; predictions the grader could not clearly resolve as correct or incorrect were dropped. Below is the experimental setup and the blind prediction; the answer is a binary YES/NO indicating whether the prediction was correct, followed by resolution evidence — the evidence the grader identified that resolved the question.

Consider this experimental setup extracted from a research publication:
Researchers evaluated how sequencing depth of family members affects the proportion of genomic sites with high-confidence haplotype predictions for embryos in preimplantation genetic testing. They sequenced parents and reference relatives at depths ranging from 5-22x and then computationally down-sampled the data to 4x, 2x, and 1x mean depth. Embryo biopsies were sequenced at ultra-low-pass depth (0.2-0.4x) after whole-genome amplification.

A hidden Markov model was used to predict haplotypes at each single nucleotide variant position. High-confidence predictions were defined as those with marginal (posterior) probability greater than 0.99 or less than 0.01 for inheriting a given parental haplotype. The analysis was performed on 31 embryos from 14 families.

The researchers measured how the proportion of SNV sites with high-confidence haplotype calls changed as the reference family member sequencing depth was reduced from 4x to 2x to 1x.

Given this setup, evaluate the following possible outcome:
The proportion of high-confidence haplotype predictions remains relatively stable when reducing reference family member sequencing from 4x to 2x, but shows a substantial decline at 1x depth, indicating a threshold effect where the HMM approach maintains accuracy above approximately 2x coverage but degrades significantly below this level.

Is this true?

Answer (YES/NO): NO